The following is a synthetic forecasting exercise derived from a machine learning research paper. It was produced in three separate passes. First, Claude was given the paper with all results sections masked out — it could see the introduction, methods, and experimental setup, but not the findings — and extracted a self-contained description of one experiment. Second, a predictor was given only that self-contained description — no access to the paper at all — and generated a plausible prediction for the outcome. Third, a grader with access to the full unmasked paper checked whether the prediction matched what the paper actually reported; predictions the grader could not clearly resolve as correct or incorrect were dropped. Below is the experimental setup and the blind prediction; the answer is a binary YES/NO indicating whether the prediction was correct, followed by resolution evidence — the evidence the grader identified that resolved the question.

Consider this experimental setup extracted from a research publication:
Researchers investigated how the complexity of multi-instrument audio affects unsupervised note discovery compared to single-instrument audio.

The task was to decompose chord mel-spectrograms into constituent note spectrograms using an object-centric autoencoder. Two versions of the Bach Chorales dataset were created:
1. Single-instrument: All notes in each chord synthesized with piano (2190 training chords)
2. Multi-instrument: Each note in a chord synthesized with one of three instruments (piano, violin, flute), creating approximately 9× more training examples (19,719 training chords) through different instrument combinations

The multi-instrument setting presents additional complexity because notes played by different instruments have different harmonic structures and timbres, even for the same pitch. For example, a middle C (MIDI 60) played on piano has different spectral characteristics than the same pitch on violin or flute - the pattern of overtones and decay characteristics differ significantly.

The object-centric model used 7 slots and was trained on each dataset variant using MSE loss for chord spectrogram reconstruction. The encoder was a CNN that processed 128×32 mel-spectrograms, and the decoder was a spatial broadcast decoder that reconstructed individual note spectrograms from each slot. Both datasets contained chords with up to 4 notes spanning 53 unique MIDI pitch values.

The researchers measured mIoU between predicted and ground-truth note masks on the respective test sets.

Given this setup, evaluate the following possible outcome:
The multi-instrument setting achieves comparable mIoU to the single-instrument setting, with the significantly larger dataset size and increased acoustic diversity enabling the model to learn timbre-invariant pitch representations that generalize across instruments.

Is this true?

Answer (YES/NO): NO